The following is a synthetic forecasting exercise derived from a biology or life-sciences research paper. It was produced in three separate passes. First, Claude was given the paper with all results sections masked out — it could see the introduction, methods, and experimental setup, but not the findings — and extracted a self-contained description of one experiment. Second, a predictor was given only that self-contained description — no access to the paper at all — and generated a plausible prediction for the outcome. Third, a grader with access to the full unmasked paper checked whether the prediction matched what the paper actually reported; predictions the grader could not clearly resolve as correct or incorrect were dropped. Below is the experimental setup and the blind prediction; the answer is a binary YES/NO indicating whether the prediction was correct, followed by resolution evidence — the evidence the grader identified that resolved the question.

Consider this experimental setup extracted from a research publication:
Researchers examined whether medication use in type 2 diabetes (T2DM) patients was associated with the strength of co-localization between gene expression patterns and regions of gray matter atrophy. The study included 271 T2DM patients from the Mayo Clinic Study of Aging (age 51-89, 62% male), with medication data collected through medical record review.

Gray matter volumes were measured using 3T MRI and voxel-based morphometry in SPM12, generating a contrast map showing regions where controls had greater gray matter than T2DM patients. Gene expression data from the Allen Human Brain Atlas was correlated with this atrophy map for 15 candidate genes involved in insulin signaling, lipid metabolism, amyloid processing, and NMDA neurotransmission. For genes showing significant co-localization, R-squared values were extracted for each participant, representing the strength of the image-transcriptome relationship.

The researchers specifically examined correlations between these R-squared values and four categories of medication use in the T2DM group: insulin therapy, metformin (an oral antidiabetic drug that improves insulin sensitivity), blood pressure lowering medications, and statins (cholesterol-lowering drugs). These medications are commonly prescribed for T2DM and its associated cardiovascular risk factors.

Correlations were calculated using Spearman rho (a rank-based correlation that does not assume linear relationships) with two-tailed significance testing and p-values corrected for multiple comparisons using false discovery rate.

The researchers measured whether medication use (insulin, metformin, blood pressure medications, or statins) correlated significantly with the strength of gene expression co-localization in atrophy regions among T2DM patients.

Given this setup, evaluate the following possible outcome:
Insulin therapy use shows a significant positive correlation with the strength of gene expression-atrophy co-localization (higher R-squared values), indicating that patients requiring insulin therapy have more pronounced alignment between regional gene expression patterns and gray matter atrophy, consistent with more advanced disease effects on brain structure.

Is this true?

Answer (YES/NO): NO